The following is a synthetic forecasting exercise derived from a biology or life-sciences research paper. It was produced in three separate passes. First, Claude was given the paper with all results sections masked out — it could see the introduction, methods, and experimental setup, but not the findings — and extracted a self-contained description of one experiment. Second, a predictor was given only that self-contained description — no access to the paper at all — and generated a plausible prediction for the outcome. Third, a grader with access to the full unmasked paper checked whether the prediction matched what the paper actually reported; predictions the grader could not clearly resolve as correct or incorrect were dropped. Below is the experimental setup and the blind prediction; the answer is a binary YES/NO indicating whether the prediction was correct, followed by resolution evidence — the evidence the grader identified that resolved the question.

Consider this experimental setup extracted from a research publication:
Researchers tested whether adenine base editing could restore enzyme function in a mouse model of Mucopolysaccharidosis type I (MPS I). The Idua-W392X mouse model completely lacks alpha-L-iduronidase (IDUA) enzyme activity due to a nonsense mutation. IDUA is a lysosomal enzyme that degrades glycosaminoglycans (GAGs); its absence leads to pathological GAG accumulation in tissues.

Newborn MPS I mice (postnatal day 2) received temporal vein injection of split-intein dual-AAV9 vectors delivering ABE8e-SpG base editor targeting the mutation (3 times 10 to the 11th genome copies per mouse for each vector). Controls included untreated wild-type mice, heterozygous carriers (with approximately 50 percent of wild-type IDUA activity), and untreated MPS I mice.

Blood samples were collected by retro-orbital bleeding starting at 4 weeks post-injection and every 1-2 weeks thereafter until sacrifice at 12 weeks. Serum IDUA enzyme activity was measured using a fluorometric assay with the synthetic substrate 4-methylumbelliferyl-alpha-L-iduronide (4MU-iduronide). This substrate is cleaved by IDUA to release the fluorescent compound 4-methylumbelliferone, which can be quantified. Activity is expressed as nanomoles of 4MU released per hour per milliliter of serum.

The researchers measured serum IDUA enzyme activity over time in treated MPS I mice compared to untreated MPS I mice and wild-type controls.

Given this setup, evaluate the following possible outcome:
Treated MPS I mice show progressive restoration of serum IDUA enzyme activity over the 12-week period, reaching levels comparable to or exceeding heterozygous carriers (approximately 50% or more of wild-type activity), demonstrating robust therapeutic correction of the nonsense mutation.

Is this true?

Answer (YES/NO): NO